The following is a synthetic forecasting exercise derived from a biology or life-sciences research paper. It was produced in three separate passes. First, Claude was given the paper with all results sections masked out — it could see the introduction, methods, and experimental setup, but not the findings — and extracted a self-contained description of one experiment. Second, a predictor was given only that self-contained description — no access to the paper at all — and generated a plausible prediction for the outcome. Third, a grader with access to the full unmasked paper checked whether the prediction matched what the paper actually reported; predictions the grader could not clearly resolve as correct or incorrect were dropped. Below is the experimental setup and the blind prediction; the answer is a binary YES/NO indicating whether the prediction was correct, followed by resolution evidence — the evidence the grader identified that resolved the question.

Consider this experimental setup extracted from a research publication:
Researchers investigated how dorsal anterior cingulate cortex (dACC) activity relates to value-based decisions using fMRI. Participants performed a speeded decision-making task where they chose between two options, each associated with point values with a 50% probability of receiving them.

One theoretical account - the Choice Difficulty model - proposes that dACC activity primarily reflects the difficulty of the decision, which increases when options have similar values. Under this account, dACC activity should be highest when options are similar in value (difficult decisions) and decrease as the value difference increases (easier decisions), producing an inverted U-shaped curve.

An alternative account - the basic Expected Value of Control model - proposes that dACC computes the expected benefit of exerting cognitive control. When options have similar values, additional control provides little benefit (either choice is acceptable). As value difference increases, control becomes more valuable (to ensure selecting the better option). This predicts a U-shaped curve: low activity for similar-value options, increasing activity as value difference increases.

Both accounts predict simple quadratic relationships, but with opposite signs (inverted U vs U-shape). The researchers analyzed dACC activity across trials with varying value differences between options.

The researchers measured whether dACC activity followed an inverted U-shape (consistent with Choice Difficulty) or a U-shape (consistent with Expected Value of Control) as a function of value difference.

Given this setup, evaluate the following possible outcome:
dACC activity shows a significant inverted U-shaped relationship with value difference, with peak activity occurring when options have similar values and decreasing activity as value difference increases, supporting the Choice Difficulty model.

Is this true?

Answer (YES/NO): NO